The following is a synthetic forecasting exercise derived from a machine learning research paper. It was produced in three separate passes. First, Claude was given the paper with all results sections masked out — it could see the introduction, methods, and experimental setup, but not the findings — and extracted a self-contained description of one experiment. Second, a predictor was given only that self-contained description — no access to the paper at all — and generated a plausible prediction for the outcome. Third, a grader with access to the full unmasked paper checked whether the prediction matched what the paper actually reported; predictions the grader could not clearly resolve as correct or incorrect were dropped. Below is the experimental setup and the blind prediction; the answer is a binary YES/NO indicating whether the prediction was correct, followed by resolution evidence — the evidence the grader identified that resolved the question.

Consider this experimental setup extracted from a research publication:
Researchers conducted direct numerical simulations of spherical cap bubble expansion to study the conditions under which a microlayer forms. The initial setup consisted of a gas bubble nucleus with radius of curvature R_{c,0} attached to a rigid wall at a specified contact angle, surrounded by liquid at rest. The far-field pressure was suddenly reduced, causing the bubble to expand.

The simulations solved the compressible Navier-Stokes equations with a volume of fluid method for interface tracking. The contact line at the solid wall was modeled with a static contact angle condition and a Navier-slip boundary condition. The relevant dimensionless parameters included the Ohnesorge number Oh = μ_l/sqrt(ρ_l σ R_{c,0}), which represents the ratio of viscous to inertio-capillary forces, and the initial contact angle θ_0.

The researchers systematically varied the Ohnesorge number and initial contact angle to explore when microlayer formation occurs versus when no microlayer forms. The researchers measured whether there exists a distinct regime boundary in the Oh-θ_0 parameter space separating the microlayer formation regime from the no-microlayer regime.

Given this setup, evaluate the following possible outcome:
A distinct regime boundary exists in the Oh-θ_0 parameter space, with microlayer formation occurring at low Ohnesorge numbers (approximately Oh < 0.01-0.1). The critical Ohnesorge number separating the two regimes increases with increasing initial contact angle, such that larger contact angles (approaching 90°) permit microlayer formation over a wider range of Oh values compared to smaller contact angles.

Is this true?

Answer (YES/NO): NO